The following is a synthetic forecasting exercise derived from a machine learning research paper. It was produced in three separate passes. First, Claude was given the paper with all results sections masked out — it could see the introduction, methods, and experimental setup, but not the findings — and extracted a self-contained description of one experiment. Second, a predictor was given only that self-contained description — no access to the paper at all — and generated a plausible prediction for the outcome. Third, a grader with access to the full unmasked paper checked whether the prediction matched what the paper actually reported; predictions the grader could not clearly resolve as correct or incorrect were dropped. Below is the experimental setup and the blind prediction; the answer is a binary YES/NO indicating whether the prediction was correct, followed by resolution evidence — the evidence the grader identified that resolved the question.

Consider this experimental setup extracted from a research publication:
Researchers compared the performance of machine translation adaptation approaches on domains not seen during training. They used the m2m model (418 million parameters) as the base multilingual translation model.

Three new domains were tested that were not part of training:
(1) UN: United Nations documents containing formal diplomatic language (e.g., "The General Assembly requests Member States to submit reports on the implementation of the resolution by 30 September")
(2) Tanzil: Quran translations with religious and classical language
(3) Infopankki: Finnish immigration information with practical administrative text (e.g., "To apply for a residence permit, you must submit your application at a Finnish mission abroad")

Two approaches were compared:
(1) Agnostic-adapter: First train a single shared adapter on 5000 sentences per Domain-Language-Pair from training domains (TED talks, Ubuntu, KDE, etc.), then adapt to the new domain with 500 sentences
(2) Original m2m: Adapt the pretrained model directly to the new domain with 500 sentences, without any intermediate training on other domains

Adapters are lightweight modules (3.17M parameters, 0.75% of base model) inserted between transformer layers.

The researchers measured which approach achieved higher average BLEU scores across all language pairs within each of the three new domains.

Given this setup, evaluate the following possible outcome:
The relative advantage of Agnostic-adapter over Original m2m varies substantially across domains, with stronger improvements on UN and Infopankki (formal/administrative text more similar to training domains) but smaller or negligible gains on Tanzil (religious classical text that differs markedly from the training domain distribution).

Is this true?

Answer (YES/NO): NO